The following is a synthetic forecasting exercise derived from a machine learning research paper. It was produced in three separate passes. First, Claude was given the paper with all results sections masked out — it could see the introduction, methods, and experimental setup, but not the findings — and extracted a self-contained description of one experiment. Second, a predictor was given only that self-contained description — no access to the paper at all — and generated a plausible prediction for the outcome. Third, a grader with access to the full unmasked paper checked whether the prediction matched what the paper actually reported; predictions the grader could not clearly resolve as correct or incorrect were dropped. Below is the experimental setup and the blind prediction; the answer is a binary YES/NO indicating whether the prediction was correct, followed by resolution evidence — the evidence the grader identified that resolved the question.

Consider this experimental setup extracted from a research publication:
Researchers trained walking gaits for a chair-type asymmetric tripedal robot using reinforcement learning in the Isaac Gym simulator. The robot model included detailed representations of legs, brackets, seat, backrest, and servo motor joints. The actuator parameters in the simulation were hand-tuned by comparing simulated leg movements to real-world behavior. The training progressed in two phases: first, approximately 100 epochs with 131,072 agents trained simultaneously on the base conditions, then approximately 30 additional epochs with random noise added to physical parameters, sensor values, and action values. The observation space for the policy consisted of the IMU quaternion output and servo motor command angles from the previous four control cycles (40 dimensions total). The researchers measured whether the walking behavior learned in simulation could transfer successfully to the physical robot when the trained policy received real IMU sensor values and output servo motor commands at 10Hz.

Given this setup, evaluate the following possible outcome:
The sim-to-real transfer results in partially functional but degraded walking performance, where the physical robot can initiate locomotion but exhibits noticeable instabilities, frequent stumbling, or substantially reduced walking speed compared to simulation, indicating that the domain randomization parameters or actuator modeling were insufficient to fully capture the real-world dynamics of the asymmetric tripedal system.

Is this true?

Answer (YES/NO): NO